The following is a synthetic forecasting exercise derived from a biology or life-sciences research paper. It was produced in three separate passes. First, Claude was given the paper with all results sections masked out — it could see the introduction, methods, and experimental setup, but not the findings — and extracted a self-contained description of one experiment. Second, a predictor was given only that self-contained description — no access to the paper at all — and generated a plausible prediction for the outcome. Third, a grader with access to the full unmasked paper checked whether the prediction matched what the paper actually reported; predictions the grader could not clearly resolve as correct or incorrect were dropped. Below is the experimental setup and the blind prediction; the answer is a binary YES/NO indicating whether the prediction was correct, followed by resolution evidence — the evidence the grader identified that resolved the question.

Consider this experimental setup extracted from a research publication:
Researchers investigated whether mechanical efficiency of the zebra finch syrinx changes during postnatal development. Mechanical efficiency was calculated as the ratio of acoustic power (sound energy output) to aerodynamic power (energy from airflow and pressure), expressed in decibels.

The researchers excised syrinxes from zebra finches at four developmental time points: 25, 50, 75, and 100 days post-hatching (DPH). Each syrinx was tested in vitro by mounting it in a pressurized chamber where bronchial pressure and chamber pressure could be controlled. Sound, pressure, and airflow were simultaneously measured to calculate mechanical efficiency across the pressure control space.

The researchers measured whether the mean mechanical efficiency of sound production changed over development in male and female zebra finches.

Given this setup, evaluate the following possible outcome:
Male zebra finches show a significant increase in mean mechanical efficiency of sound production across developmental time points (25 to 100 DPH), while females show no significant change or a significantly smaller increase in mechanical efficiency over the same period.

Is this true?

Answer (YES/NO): NO